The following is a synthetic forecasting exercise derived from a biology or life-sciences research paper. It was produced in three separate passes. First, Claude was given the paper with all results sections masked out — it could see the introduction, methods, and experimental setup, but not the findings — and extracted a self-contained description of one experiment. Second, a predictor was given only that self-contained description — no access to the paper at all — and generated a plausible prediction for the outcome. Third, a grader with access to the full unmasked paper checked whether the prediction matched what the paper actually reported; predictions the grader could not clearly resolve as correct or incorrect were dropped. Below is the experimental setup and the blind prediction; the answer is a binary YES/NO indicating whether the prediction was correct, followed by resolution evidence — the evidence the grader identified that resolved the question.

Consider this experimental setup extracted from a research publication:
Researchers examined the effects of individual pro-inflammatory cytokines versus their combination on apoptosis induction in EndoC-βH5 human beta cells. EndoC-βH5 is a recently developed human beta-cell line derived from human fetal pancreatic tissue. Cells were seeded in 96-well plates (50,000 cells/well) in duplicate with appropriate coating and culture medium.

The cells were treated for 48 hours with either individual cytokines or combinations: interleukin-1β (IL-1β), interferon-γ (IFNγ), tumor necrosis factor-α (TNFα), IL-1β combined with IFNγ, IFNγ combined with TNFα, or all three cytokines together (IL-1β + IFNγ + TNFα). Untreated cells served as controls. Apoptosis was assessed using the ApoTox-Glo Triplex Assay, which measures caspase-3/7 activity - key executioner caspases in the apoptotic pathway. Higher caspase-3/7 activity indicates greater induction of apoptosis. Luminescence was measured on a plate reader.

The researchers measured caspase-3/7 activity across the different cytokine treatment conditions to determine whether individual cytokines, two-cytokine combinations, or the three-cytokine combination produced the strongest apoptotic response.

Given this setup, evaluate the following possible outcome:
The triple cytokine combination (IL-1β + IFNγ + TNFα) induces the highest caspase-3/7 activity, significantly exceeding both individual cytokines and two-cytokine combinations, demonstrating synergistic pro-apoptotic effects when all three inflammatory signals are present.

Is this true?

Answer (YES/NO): NO